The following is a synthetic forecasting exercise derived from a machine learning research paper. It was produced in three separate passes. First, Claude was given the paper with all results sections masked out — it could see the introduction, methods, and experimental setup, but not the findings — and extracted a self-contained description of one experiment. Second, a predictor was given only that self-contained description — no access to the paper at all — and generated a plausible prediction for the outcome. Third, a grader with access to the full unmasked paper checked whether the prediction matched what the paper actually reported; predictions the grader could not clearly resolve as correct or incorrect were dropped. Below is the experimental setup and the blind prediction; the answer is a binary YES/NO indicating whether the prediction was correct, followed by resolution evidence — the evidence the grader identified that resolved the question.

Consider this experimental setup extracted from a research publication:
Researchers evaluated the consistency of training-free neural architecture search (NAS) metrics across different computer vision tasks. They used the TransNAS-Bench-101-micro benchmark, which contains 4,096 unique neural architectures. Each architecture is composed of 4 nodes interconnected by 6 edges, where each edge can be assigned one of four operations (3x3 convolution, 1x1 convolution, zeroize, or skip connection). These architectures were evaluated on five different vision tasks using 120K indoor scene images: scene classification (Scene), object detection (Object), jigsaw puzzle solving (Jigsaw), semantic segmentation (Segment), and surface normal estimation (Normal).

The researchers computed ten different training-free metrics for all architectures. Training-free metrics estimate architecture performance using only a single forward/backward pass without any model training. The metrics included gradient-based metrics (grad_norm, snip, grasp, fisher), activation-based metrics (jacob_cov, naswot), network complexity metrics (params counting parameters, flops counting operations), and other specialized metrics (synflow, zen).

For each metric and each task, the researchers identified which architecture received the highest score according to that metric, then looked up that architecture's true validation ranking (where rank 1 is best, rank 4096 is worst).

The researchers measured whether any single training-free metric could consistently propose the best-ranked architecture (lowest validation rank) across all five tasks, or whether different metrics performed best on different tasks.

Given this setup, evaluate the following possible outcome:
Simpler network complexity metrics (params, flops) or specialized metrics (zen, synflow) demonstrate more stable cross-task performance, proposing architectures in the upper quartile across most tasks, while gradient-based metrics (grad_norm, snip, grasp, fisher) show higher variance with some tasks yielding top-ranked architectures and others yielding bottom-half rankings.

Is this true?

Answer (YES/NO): NO